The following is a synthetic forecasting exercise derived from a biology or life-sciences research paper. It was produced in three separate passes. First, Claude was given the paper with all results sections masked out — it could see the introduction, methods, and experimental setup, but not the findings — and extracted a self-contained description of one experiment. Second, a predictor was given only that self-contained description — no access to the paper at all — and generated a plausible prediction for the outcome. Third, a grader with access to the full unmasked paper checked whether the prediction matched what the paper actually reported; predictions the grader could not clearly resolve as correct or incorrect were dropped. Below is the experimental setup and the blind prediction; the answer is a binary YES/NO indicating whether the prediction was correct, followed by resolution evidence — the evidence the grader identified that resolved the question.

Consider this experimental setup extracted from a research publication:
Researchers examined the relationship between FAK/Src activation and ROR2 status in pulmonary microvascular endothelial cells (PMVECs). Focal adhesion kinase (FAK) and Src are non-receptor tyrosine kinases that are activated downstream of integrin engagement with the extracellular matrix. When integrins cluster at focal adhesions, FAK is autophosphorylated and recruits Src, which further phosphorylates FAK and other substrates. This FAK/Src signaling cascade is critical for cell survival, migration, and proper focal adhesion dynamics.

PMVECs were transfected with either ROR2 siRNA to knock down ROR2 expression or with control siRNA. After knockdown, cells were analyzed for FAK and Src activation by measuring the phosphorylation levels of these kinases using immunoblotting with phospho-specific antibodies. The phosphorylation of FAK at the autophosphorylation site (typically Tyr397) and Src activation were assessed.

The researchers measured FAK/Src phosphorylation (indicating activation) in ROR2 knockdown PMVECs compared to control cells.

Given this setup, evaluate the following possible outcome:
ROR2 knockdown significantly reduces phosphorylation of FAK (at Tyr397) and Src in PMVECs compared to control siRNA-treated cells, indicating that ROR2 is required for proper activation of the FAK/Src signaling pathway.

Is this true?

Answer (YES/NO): YES